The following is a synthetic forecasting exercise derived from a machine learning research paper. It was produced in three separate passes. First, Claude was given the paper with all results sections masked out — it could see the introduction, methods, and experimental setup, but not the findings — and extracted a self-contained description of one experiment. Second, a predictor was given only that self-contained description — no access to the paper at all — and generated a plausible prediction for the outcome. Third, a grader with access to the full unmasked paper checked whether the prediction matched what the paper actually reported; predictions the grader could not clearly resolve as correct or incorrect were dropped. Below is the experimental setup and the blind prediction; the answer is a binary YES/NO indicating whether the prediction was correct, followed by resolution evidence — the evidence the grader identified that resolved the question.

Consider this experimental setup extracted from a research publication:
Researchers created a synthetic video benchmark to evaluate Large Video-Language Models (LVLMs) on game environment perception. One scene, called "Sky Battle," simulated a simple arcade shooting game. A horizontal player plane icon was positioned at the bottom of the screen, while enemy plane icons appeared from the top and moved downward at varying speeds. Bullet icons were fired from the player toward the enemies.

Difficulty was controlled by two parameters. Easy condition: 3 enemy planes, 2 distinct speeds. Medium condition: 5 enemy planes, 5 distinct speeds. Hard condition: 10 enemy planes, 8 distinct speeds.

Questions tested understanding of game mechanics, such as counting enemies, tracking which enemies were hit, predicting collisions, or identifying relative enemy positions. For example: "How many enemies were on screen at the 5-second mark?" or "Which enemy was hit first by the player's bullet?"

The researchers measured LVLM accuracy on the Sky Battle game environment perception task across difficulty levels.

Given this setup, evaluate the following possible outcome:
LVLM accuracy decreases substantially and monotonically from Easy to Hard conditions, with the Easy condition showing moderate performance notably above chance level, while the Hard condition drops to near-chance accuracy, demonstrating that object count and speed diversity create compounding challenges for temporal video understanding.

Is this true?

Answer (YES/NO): NO